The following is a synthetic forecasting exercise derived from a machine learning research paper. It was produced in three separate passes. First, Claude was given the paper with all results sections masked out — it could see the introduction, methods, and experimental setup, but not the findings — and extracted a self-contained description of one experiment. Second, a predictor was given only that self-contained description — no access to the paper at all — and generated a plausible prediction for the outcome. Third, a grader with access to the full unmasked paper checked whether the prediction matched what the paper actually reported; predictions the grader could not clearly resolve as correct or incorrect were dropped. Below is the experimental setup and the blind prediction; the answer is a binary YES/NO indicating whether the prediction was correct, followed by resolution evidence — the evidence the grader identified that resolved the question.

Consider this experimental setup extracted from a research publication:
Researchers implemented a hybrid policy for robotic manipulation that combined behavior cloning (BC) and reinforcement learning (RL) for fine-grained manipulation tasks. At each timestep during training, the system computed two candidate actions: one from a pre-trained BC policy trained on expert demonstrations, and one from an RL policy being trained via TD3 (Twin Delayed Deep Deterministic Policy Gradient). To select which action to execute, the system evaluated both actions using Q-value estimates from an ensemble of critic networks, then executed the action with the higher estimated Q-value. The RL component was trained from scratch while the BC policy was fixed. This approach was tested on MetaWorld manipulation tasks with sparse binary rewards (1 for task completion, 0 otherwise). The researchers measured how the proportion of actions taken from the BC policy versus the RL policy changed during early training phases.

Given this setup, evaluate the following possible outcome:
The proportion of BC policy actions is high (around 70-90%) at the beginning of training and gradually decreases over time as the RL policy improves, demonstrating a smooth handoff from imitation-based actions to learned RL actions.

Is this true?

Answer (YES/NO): NO